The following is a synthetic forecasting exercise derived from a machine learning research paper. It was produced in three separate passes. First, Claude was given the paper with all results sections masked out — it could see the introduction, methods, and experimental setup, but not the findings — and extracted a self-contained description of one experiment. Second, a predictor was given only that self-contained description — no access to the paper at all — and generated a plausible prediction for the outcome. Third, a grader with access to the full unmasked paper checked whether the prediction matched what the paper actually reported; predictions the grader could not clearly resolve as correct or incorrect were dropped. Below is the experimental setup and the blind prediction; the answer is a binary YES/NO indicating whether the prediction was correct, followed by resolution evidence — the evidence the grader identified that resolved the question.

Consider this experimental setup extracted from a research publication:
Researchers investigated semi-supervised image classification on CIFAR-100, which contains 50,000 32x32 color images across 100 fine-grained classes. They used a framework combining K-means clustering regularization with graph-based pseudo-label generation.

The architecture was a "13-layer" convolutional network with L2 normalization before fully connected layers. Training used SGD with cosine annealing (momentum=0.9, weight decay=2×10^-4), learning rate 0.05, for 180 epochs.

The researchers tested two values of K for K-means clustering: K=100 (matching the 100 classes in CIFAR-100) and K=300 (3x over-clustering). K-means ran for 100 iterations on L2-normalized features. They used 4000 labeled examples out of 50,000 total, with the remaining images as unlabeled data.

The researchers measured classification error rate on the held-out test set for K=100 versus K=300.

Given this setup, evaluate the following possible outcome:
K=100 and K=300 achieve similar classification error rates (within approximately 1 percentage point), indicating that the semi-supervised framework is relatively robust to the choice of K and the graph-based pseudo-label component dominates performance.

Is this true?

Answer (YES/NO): NO